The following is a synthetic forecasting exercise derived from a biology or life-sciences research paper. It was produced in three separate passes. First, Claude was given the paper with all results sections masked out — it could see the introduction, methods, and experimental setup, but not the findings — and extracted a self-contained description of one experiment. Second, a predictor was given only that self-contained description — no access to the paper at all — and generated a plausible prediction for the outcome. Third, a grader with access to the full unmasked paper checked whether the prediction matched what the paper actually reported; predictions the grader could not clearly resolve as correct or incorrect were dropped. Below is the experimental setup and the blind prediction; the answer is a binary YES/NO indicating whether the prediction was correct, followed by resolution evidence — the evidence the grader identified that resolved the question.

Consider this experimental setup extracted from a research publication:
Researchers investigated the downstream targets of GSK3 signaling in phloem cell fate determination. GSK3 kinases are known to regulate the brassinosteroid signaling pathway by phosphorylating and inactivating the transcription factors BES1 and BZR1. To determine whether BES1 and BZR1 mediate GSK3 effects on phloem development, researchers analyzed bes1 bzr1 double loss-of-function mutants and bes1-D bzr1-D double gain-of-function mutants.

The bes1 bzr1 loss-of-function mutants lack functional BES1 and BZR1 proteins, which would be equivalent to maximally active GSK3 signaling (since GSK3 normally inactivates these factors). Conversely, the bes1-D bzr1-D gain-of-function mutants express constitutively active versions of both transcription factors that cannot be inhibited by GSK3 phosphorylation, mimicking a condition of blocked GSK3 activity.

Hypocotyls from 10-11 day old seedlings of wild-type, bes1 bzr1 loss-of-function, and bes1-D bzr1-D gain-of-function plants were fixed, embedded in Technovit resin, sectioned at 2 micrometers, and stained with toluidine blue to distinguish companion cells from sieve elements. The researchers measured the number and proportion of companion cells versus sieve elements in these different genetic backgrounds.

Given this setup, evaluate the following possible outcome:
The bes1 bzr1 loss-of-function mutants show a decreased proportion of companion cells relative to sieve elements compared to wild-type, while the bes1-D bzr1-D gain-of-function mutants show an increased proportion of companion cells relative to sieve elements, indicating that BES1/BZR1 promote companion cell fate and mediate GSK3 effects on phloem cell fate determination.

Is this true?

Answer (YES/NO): NO